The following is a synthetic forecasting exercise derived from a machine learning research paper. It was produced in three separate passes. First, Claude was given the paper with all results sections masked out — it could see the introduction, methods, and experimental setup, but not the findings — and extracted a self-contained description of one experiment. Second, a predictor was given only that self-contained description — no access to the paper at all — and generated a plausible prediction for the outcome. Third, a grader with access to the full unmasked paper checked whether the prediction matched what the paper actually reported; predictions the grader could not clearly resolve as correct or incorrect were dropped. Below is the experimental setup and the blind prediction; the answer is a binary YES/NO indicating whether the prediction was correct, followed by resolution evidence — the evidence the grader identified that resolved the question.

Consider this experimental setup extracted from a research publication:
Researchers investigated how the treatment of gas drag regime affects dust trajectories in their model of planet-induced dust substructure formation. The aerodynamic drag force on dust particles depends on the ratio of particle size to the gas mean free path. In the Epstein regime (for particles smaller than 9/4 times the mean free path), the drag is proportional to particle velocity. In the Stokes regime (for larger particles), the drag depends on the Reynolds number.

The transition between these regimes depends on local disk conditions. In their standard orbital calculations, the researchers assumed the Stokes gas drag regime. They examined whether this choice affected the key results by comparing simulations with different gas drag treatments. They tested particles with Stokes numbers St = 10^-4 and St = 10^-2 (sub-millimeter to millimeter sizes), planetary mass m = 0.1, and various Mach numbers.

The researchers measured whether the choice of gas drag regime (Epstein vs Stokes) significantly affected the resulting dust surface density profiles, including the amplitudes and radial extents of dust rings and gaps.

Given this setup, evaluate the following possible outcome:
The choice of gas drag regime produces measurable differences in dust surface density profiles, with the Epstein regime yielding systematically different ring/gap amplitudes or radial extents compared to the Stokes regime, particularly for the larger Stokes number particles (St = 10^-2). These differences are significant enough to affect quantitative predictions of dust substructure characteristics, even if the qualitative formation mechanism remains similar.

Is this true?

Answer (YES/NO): NO